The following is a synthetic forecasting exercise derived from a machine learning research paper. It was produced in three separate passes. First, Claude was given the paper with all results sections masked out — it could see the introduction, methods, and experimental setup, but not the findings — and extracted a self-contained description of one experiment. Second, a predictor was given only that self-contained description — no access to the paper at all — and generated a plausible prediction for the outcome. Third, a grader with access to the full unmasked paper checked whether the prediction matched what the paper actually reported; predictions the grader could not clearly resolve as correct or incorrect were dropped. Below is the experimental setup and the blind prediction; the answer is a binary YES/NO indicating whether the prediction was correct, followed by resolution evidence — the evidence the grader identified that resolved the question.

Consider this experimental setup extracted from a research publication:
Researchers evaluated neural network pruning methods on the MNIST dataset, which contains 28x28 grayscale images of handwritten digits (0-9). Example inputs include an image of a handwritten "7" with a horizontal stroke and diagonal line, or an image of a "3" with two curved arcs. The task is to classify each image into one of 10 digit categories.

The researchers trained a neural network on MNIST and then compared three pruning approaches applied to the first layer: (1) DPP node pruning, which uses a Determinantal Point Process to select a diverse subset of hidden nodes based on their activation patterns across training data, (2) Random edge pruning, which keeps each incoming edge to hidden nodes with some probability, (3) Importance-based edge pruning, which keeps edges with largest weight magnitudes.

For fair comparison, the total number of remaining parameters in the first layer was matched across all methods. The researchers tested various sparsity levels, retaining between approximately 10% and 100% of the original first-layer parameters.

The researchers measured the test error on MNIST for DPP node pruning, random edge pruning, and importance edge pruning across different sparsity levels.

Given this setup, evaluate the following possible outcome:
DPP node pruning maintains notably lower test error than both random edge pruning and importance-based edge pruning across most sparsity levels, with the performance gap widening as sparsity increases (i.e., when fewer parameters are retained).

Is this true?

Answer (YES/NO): NO